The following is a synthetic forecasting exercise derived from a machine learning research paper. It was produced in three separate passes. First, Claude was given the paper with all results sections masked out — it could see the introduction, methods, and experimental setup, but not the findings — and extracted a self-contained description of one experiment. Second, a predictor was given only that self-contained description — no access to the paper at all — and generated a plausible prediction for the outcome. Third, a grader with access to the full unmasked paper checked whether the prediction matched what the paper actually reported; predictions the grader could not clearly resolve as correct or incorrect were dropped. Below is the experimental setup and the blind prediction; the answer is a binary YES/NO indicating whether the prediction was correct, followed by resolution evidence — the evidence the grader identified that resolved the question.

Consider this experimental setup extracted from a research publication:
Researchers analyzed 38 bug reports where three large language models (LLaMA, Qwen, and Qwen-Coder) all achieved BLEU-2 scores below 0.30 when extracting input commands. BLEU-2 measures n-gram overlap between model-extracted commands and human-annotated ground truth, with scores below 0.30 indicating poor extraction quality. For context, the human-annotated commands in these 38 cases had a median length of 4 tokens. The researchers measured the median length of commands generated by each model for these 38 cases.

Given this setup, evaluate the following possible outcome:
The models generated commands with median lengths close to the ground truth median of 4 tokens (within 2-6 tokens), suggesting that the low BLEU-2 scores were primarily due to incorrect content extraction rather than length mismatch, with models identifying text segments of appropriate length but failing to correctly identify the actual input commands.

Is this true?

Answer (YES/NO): NO